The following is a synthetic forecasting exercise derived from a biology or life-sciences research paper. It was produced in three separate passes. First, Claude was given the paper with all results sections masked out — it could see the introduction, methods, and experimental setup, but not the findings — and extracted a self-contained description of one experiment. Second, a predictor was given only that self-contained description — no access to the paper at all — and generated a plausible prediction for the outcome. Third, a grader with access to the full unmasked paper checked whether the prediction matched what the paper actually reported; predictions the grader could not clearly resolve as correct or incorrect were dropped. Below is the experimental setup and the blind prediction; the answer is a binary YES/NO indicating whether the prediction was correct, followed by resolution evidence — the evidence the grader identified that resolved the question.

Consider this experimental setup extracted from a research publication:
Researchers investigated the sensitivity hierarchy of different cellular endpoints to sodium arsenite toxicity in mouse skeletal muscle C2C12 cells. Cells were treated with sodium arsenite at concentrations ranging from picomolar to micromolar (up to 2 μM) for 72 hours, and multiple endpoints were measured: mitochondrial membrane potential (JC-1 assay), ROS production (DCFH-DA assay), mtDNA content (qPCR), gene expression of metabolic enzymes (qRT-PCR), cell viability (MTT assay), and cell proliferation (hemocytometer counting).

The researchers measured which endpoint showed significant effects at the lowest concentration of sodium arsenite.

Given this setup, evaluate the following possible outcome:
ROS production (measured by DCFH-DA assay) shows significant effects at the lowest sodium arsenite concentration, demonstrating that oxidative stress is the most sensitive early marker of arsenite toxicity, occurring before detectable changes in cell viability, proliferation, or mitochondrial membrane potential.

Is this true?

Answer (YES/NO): NO